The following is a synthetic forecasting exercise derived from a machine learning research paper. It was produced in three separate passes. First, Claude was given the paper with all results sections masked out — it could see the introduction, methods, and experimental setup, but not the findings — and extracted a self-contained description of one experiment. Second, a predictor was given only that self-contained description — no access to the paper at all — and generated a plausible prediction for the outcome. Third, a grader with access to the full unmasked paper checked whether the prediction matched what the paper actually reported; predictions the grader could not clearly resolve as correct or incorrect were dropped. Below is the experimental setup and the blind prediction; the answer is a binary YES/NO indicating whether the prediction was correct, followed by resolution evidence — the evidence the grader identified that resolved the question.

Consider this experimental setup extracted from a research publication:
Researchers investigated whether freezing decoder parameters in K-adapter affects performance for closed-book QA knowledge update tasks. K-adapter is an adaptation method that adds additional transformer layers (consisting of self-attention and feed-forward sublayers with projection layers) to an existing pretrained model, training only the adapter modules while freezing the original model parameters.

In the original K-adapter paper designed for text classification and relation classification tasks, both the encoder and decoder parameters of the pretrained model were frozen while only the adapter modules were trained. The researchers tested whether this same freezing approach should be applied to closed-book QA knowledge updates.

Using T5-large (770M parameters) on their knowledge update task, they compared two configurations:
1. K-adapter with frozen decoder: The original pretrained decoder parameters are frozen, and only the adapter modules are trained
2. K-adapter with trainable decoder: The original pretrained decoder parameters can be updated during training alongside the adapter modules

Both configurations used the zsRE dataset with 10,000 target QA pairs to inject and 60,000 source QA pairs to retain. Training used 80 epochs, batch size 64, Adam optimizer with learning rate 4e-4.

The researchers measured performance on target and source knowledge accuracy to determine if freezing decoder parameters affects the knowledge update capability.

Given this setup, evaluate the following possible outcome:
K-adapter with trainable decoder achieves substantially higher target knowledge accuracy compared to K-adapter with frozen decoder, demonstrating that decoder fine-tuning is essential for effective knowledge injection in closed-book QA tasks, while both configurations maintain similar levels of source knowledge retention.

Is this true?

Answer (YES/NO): NO